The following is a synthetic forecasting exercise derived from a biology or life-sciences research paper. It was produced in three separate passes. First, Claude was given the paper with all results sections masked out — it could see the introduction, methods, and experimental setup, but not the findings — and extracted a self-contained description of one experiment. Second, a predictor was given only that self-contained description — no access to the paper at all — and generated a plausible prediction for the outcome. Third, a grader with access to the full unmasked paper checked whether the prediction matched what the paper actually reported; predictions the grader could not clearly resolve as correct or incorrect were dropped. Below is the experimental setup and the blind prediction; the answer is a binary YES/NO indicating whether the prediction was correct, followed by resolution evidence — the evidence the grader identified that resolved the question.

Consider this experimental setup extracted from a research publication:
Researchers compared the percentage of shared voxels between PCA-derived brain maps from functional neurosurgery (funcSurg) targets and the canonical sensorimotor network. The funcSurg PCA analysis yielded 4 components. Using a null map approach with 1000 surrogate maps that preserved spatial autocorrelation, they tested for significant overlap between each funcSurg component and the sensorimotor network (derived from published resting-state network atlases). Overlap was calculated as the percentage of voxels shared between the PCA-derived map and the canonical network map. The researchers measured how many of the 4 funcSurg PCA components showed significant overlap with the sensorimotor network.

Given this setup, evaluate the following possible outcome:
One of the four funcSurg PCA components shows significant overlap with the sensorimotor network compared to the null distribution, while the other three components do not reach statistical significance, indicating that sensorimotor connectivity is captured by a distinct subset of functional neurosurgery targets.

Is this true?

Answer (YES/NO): NO